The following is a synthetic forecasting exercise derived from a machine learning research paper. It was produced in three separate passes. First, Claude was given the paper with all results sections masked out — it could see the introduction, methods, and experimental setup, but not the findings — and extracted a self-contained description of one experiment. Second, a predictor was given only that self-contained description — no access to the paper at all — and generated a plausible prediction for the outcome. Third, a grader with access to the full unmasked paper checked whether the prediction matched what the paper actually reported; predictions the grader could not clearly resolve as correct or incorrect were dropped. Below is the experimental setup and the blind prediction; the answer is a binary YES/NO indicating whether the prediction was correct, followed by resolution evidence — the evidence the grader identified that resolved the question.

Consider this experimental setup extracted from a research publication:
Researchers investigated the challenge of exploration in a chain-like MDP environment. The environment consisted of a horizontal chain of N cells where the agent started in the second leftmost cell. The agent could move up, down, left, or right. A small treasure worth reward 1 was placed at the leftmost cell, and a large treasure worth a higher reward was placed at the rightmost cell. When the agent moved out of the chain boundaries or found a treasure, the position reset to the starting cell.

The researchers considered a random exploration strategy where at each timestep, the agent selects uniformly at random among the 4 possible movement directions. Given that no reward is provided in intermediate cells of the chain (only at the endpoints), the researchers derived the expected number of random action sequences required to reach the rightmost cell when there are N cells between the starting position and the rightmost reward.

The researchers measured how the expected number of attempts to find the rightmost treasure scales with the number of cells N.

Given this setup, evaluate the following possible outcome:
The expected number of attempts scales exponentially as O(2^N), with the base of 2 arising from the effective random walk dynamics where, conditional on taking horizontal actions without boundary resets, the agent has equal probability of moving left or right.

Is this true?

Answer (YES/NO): NO